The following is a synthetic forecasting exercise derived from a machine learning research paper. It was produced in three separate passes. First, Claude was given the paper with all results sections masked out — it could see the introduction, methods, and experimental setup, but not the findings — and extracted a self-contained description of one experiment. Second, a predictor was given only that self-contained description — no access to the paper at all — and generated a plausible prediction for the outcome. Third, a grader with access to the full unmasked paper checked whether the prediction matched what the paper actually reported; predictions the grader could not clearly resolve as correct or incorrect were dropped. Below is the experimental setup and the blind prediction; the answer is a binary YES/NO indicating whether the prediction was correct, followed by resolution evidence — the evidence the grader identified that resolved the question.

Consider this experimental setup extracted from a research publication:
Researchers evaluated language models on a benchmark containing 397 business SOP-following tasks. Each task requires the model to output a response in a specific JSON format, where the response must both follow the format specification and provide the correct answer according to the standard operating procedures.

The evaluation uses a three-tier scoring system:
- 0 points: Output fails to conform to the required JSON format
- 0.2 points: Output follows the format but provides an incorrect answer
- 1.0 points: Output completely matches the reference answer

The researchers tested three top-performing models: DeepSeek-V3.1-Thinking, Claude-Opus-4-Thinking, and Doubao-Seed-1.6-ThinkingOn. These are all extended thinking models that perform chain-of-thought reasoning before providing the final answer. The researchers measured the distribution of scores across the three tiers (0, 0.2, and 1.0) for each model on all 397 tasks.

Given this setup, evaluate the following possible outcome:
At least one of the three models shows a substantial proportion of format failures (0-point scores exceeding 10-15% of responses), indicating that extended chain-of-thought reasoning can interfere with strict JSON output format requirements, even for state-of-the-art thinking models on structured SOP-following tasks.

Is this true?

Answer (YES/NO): NO